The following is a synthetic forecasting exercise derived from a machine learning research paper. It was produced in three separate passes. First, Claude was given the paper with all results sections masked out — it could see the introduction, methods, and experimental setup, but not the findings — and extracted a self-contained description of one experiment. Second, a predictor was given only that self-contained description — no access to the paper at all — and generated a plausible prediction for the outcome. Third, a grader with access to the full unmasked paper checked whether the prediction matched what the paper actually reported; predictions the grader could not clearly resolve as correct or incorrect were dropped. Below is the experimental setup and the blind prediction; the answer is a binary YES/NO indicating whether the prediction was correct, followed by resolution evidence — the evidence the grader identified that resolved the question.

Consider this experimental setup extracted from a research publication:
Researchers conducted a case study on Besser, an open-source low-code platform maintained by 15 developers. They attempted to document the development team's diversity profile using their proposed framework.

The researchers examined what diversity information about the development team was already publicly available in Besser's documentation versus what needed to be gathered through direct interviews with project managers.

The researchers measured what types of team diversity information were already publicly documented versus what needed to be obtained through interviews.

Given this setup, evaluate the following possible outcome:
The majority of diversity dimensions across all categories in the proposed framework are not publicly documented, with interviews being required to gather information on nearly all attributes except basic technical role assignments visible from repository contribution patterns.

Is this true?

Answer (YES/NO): NO